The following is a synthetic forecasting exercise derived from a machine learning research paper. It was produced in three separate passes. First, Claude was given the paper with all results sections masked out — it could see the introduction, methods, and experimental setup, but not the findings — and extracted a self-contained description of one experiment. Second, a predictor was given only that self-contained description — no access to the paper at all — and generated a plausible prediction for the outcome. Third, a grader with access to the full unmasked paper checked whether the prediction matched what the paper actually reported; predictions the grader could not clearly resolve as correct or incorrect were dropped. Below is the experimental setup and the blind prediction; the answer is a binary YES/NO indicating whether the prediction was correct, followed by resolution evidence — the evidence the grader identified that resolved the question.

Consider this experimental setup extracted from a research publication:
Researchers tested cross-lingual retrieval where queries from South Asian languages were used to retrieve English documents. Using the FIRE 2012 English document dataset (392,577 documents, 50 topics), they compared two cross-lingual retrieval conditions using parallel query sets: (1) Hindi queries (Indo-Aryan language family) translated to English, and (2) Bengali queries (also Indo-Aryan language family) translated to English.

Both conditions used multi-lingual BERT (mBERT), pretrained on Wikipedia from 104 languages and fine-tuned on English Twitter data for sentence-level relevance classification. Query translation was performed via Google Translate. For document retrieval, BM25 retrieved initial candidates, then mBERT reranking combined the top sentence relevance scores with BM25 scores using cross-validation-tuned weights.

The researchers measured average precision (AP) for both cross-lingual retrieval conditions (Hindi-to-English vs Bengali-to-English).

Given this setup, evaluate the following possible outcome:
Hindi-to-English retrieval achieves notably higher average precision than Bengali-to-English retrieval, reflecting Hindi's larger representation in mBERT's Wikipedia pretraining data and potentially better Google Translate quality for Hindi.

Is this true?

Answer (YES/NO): YES